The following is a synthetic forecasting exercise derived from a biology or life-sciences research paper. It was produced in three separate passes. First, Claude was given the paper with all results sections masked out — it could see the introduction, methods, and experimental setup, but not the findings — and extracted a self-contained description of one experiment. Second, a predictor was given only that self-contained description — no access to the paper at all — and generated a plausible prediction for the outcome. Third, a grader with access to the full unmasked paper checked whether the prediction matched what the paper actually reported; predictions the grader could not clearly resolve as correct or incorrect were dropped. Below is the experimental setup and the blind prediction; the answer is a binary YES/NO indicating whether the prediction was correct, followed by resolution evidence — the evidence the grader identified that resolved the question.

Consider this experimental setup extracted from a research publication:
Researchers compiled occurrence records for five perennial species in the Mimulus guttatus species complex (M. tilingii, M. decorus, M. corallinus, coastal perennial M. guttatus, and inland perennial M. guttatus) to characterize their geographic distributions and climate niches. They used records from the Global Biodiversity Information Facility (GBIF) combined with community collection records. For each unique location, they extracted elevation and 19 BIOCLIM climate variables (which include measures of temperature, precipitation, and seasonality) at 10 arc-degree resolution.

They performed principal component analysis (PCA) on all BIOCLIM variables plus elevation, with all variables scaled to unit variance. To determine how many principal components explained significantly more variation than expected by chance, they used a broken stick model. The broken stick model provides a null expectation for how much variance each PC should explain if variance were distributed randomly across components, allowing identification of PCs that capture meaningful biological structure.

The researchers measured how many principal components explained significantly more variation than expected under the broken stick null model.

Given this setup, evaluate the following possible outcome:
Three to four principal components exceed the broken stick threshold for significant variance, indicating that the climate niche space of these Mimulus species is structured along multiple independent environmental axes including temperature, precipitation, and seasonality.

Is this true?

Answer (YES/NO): NO